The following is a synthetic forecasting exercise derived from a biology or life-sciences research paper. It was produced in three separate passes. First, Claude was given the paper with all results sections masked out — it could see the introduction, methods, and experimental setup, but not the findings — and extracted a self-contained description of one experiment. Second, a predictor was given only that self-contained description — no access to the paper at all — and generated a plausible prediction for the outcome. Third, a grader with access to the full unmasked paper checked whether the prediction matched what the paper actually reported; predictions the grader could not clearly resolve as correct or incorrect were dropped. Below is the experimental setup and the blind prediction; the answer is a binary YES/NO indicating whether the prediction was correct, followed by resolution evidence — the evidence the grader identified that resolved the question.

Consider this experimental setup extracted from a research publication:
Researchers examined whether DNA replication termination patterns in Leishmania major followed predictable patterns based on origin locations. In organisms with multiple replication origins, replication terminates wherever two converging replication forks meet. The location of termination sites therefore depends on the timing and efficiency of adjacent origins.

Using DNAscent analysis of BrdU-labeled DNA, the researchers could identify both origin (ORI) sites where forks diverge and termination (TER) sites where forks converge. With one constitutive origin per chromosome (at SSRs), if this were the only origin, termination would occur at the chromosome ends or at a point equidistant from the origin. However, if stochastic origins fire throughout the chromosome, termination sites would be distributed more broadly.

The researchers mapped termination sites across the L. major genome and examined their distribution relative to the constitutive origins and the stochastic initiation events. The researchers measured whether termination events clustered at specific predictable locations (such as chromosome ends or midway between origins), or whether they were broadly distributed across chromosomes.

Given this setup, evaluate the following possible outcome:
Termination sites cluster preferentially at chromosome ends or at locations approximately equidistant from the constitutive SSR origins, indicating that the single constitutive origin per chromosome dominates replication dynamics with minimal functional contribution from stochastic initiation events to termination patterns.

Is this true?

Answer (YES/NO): NO